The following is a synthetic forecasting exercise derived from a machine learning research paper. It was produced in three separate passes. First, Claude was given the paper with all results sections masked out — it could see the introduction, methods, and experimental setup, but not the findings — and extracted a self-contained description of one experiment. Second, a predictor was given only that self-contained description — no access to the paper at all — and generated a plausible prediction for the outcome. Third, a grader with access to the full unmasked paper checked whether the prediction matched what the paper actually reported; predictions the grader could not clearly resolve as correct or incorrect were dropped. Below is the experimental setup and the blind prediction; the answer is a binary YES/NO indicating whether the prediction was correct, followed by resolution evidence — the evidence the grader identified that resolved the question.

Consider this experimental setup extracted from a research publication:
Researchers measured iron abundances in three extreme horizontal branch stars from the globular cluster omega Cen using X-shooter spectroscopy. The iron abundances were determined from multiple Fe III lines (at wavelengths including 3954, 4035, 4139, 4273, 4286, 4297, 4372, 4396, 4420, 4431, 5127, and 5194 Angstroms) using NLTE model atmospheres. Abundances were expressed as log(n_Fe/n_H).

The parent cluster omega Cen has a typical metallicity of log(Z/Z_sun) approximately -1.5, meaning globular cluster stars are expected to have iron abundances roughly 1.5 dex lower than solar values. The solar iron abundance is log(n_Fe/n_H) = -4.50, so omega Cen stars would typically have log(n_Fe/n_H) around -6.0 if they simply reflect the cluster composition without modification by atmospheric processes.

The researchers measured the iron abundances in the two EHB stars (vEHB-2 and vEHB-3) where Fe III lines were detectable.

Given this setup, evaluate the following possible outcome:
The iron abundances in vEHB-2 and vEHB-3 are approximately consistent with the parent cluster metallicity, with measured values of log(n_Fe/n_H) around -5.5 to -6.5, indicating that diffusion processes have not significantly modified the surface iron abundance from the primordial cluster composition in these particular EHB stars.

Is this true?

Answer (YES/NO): NO